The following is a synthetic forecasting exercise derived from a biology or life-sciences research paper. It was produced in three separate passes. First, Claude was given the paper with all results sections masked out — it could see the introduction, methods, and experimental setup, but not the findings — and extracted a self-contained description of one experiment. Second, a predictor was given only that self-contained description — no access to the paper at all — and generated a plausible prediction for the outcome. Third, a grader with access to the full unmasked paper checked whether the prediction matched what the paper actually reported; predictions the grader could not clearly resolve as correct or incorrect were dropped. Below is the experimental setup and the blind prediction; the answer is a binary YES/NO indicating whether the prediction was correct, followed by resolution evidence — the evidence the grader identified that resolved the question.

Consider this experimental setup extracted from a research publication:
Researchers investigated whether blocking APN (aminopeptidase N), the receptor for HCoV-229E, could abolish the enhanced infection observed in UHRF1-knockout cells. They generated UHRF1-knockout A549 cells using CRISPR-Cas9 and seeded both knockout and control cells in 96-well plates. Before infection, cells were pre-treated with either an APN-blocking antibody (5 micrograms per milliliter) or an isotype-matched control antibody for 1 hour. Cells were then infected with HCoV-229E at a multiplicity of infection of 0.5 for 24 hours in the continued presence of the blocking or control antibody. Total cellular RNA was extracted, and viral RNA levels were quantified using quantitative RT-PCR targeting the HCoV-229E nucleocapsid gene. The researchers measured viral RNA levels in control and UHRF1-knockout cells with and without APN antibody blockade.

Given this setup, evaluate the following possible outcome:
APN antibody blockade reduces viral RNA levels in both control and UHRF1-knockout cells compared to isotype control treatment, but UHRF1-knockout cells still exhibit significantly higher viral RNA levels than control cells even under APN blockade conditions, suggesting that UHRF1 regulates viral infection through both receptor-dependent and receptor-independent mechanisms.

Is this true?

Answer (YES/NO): NO